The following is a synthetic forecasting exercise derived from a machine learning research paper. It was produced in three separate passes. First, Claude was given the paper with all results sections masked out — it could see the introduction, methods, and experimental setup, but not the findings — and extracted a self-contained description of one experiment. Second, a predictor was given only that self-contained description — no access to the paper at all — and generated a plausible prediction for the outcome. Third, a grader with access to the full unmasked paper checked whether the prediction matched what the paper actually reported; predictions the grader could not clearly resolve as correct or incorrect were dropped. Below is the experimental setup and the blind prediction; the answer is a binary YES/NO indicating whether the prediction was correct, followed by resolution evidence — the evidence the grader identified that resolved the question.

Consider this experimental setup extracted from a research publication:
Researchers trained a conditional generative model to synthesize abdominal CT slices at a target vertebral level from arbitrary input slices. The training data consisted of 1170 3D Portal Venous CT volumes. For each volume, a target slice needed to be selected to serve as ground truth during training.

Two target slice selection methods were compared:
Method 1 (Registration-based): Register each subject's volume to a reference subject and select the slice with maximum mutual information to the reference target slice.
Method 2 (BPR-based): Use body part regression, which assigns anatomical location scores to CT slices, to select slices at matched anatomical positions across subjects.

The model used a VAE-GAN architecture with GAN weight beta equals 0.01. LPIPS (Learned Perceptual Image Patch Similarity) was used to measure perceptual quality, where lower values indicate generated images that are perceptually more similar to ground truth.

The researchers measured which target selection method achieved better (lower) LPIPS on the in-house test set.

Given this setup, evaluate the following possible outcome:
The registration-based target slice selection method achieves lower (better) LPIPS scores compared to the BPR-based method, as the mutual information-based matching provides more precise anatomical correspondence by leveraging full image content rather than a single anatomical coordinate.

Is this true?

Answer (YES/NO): YES